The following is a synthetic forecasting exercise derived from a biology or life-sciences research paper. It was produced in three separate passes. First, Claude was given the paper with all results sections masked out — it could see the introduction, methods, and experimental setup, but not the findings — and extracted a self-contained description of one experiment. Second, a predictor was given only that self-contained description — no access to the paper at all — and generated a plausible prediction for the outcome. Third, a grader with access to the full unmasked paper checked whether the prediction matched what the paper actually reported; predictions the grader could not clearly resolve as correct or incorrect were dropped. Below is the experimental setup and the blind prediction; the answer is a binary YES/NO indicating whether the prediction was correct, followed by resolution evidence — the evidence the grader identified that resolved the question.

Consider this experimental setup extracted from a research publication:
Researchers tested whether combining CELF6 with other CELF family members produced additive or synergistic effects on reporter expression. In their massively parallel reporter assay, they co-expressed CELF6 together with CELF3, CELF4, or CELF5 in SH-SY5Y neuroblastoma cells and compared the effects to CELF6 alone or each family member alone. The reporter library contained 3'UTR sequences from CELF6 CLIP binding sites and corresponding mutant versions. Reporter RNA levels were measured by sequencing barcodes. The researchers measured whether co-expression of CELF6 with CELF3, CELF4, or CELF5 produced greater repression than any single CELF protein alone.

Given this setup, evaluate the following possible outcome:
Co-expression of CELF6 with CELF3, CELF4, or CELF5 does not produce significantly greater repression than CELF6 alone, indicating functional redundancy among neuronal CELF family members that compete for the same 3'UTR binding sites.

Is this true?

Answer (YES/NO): NO